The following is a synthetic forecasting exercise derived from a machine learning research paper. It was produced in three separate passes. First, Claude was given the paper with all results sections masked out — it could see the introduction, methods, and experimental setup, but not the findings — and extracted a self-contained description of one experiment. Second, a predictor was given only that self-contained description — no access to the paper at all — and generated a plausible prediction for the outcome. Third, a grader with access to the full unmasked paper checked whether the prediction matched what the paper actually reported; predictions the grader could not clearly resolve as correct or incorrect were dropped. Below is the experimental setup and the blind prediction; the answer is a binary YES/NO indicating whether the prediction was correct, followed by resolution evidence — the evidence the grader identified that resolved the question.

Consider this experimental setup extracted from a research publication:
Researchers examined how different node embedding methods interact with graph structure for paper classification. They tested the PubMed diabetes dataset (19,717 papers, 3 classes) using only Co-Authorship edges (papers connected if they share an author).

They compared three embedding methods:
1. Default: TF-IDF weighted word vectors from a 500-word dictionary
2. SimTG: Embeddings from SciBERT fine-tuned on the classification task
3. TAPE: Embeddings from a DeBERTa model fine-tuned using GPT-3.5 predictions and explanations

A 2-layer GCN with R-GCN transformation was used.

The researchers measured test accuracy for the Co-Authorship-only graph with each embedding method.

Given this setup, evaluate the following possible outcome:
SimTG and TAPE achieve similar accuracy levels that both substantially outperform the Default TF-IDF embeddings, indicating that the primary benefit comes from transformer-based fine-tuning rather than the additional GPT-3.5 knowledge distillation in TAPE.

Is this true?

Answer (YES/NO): YES